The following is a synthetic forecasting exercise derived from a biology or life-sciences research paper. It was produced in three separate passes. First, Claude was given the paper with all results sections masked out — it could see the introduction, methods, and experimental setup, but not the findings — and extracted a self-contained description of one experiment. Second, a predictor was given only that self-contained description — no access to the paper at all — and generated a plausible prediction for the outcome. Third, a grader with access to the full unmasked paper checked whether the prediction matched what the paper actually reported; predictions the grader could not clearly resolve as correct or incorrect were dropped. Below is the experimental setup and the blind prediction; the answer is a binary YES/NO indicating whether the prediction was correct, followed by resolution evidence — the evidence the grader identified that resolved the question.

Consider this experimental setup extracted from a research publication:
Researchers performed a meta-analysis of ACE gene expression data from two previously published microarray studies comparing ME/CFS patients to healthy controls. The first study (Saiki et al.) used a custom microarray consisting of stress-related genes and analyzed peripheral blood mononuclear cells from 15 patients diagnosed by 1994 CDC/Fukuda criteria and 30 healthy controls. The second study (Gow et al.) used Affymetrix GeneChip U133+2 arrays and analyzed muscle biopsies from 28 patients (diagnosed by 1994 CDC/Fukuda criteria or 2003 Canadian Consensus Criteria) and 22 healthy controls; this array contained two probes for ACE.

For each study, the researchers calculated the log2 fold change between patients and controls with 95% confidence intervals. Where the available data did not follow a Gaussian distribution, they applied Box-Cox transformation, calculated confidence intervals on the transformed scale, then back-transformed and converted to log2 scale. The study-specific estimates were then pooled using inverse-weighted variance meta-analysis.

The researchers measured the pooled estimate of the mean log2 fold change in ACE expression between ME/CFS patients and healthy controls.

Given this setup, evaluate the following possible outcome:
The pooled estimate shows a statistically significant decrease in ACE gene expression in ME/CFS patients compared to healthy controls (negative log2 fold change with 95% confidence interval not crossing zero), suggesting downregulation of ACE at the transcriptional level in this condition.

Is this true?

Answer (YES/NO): NO